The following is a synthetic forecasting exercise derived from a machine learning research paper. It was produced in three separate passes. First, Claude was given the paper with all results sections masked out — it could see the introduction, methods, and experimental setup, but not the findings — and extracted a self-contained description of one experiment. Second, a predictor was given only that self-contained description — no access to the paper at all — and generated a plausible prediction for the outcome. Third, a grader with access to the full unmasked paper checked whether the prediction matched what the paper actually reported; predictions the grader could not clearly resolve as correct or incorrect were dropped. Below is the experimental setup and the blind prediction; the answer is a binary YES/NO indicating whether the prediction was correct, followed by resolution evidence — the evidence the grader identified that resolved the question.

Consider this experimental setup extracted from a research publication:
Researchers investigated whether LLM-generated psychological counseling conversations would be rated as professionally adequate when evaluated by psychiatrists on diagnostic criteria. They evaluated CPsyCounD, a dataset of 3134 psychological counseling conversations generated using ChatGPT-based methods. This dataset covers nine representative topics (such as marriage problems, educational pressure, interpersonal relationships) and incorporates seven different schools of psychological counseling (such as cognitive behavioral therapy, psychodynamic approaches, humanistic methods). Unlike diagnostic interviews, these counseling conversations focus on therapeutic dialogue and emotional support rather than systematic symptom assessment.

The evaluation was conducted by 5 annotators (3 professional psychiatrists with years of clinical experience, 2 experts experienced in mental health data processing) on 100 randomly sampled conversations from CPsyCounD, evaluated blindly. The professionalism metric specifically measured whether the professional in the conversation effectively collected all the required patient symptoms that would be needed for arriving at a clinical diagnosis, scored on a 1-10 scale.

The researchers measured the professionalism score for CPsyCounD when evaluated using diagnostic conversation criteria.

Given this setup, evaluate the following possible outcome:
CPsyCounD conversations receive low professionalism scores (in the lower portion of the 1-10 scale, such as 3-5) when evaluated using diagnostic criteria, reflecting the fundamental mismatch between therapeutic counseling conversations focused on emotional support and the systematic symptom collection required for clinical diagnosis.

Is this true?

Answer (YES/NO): NO